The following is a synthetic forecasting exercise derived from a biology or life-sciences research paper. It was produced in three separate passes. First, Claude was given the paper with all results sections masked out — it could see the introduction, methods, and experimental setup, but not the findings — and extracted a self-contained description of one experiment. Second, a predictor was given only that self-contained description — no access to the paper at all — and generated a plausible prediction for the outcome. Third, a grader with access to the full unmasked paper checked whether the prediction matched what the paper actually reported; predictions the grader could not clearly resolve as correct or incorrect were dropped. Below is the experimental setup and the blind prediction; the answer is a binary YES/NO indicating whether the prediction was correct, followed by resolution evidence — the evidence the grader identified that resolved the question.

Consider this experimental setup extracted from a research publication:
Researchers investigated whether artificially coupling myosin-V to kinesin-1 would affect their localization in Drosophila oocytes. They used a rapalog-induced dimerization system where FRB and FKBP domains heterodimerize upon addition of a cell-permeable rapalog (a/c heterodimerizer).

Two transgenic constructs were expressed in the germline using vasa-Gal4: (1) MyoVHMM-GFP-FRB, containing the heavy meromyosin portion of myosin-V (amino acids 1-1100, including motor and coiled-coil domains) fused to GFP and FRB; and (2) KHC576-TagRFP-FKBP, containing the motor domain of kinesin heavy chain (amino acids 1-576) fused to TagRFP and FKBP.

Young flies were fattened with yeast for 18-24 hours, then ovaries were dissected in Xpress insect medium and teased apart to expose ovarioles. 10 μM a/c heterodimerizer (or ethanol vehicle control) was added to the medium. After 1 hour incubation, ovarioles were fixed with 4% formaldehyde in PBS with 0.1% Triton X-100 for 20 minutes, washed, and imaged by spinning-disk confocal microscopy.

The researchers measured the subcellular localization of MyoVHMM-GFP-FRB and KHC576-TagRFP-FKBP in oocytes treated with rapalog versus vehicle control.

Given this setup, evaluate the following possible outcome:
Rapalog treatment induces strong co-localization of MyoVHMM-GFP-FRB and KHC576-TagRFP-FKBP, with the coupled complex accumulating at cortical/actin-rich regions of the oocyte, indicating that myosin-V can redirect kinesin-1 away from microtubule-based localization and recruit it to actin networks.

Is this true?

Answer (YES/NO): NO